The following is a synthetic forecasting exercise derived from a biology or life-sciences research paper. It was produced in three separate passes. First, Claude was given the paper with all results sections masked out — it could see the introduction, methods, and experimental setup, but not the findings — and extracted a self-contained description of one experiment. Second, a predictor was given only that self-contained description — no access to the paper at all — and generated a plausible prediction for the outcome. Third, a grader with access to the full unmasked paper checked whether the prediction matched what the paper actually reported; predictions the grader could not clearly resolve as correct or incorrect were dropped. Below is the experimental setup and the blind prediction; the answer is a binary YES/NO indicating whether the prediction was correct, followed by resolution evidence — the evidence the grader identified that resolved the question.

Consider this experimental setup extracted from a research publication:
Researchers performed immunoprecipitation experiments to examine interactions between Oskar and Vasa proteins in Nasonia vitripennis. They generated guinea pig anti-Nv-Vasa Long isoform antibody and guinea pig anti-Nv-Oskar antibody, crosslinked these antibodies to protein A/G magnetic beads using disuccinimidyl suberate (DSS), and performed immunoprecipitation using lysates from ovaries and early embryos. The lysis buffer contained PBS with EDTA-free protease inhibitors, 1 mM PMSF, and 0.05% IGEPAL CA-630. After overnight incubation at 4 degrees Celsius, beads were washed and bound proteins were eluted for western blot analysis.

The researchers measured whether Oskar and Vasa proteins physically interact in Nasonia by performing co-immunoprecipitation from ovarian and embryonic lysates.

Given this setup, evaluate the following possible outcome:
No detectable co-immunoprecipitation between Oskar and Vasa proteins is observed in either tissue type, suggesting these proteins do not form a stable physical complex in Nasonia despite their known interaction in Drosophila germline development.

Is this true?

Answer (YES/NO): YES